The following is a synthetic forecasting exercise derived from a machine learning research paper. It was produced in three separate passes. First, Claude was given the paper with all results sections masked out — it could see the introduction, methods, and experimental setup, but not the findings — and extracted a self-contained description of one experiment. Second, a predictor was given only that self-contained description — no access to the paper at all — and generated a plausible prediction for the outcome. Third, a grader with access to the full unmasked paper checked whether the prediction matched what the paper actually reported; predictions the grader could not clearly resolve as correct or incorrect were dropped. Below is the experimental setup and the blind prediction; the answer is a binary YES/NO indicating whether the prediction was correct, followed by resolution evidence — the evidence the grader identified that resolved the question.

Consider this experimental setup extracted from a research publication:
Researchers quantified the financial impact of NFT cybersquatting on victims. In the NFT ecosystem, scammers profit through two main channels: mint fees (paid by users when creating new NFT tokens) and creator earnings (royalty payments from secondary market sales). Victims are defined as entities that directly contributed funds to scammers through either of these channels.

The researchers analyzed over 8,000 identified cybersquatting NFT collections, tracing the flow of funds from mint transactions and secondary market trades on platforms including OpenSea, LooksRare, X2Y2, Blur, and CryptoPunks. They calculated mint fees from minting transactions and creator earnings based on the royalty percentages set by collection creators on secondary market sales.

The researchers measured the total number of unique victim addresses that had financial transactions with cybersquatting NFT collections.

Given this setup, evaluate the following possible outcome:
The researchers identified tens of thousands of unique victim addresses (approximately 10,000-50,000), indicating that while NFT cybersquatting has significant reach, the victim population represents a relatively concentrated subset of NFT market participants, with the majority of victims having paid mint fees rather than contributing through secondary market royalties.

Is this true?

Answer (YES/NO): NO